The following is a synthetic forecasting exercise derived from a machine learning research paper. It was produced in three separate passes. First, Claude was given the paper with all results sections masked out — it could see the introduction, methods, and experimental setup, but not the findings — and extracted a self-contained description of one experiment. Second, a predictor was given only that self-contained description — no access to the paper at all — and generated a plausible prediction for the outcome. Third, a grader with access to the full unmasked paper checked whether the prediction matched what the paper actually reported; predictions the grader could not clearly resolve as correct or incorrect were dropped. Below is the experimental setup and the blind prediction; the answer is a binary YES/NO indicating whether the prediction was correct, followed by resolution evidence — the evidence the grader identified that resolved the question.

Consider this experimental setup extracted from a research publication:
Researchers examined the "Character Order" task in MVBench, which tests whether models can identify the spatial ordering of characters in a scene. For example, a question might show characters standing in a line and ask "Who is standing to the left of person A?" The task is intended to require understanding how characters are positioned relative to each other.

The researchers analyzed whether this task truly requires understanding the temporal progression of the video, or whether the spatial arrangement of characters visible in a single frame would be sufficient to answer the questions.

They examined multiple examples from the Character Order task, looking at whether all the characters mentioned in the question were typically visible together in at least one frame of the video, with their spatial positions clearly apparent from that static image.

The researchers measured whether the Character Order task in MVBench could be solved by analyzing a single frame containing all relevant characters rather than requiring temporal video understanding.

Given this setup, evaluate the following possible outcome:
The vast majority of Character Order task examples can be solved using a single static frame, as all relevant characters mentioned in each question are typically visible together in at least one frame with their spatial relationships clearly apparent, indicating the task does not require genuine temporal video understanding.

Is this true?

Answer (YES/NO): YES